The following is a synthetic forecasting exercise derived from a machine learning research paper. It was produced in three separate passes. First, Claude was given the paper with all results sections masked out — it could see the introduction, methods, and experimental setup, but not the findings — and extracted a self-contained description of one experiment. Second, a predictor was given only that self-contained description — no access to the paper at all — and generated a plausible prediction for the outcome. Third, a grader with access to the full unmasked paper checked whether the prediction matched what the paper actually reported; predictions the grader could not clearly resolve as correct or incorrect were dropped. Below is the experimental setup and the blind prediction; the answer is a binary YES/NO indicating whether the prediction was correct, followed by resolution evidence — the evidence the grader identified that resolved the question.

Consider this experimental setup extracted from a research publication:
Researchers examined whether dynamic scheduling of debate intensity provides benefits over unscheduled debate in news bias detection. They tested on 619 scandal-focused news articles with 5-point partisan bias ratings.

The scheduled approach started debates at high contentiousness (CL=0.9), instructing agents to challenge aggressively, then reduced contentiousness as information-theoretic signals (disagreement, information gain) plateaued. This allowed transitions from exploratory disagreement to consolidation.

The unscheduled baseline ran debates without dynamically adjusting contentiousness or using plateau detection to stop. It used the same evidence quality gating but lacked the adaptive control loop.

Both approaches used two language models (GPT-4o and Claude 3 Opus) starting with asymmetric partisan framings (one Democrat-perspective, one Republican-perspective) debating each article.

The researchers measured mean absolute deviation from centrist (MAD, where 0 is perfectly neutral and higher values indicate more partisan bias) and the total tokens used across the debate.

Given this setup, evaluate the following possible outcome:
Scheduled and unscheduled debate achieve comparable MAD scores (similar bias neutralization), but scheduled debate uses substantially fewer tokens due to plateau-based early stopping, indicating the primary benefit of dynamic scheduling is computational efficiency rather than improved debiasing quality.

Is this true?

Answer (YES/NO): NO